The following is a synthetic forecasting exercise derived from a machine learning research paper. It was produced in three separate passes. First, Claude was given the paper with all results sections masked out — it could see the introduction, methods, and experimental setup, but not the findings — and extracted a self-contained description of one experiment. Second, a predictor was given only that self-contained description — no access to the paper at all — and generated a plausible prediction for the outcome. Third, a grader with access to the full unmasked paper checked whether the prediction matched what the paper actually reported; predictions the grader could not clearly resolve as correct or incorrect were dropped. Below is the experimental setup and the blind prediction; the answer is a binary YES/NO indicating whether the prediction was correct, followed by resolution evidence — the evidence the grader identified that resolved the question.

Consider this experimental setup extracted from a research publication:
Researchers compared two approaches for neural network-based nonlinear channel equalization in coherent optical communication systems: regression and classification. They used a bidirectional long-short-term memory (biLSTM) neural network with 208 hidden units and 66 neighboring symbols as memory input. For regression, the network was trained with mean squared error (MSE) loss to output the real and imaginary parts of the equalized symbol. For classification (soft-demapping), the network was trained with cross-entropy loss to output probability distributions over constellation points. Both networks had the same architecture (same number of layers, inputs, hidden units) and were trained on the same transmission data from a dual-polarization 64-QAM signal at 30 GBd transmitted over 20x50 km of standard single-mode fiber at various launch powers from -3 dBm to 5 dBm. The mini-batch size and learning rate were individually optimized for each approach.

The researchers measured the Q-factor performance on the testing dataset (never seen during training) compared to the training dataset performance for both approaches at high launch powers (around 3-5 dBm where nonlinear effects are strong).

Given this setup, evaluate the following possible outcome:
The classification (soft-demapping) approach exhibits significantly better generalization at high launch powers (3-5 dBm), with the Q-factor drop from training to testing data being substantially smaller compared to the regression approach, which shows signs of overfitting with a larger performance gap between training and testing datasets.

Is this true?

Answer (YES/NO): NO